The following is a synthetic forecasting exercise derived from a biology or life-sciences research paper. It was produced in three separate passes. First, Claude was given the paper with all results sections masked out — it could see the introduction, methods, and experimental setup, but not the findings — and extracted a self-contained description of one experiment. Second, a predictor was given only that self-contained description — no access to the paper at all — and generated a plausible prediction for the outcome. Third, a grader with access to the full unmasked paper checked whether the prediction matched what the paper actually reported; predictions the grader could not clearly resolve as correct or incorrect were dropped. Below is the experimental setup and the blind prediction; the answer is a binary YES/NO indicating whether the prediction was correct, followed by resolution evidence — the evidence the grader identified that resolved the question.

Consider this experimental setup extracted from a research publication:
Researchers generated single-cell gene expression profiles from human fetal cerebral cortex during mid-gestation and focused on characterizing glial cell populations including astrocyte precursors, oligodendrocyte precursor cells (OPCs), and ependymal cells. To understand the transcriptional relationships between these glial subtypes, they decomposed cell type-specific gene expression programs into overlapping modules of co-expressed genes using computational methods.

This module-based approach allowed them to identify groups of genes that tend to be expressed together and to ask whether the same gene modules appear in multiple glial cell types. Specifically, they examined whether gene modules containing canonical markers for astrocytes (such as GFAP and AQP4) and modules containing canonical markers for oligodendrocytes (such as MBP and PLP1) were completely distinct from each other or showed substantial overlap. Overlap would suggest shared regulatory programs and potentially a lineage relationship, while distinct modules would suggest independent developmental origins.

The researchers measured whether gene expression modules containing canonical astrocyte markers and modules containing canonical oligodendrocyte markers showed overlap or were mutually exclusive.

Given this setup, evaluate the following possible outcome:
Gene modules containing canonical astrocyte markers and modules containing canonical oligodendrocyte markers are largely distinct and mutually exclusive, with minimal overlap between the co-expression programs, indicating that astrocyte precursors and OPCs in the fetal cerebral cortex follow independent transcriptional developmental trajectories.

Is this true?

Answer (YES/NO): NO